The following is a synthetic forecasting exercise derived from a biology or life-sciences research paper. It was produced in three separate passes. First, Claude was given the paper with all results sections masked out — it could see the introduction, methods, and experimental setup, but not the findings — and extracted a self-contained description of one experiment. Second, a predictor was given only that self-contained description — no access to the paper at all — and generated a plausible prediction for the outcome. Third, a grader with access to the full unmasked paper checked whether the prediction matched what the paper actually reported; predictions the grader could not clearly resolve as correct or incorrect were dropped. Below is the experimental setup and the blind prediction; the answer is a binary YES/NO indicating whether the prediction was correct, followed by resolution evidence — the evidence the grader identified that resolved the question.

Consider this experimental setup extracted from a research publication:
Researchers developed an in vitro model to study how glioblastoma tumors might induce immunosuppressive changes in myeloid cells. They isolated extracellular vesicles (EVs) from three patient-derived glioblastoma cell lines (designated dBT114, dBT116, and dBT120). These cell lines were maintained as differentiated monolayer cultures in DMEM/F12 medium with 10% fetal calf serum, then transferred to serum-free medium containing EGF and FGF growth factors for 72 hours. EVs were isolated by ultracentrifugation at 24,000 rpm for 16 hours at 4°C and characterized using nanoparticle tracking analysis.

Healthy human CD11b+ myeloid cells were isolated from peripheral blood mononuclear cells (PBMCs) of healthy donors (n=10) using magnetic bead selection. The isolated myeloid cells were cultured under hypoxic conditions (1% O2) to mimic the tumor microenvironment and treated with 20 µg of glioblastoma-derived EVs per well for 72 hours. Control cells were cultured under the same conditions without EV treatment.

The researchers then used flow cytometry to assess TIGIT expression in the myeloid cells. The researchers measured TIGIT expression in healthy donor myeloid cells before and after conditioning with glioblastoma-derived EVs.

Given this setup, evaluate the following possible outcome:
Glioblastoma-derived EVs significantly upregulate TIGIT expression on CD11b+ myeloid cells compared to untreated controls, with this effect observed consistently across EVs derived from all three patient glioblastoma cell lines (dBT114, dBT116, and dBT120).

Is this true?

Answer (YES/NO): YES